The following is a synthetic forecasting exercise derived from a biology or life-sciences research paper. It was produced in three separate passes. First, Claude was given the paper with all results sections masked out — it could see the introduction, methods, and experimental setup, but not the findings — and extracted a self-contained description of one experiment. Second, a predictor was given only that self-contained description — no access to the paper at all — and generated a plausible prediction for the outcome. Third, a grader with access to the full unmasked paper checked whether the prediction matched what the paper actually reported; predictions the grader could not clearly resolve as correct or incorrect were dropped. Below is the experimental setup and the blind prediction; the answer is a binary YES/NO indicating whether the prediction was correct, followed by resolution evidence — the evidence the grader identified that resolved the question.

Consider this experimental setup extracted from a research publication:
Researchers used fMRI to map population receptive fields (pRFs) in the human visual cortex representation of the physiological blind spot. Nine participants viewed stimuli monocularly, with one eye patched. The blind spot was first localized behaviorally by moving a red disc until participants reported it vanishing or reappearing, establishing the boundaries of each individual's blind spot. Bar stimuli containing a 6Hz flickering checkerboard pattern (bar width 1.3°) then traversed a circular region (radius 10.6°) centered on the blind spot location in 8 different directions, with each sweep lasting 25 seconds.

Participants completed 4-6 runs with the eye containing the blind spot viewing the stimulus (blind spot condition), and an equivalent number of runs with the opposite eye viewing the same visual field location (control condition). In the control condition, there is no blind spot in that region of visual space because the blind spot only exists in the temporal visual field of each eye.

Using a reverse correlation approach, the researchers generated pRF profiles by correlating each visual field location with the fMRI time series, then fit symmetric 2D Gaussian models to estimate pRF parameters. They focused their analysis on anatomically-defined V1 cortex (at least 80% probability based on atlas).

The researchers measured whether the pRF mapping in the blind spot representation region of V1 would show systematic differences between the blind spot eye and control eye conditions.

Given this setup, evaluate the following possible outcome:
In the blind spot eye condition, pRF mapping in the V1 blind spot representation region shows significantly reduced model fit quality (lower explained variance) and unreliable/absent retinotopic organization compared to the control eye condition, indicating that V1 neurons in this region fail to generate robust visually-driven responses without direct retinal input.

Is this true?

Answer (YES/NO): YES